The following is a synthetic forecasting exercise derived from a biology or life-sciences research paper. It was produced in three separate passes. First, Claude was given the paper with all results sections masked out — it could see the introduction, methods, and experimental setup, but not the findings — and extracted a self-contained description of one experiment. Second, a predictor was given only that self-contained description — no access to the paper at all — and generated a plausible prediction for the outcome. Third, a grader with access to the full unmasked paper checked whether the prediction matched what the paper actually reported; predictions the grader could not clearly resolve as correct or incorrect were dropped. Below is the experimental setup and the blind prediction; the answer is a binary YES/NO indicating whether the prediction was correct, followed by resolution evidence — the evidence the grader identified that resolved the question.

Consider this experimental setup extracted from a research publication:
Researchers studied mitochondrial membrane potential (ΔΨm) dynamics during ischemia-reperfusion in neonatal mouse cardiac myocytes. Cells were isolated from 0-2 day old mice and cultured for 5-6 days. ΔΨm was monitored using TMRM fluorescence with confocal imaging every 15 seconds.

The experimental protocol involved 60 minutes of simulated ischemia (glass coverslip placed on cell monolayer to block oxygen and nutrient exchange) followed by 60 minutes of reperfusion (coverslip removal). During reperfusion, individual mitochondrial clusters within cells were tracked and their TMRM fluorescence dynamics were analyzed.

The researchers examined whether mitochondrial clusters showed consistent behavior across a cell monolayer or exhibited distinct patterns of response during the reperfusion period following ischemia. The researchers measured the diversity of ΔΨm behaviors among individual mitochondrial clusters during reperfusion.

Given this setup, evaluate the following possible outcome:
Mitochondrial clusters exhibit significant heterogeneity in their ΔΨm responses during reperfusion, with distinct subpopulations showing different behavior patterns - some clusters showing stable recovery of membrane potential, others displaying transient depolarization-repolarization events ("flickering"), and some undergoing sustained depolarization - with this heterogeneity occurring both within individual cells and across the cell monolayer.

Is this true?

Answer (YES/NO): YES